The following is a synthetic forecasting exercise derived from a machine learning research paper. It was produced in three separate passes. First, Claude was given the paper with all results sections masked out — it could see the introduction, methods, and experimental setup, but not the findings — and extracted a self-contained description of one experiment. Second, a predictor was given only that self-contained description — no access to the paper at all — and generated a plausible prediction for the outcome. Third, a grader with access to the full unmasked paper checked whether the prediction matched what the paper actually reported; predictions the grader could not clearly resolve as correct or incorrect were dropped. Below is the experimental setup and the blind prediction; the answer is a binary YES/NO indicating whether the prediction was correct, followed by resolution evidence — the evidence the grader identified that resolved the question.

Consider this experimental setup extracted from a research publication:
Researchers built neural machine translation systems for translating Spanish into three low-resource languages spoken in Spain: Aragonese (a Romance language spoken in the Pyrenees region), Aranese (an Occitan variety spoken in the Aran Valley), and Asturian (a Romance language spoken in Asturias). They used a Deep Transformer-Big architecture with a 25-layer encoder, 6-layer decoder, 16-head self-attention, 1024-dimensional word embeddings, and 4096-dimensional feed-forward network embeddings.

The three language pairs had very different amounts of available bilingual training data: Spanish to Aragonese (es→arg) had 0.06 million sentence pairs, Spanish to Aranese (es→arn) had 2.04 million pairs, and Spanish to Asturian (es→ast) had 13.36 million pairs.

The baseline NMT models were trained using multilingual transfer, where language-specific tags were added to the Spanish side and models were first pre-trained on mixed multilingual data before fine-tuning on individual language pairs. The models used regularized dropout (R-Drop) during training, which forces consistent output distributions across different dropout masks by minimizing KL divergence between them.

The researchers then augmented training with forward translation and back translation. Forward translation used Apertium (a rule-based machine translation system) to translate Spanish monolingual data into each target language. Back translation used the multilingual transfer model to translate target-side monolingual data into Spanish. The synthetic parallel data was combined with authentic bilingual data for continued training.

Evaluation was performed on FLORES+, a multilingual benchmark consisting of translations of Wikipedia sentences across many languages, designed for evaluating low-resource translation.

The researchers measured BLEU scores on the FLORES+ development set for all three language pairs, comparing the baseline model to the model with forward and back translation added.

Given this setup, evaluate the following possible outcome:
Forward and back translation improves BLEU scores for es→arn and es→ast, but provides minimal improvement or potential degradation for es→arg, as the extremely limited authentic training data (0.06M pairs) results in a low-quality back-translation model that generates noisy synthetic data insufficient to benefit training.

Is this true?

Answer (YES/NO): NO